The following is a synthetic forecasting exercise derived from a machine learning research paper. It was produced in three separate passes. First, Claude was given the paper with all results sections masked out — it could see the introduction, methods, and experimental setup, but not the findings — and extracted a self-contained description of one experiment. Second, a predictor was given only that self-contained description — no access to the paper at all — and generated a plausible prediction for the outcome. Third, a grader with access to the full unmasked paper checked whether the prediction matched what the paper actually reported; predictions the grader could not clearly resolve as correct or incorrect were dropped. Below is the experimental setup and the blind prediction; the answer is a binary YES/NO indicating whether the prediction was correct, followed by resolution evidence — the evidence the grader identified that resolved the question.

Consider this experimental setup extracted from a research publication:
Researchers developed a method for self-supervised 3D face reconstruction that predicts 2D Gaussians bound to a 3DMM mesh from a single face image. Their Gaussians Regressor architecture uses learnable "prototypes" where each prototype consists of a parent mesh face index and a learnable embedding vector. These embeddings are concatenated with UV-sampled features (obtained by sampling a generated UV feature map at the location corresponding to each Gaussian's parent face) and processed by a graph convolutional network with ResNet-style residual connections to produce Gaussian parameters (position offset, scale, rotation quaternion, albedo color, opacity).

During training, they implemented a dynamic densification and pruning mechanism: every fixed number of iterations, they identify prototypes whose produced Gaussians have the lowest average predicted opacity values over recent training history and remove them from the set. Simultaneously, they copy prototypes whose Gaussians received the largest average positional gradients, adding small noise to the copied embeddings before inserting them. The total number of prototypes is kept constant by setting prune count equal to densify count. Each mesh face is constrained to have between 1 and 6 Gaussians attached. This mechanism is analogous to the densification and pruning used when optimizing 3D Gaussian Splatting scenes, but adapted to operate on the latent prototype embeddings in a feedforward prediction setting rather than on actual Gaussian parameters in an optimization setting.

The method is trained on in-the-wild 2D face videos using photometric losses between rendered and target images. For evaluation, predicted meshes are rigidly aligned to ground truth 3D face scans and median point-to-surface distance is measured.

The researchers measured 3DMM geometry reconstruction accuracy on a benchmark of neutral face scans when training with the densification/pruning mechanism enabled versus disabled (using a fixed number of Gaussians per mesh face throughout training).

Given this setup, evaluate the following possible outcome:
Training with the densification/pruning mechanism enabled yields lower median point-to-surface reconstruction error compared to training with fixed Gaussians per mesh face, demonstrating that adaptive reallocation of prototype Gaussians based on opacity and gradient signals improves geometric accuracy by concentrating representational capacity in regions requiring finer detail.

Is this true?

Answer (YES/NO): YES